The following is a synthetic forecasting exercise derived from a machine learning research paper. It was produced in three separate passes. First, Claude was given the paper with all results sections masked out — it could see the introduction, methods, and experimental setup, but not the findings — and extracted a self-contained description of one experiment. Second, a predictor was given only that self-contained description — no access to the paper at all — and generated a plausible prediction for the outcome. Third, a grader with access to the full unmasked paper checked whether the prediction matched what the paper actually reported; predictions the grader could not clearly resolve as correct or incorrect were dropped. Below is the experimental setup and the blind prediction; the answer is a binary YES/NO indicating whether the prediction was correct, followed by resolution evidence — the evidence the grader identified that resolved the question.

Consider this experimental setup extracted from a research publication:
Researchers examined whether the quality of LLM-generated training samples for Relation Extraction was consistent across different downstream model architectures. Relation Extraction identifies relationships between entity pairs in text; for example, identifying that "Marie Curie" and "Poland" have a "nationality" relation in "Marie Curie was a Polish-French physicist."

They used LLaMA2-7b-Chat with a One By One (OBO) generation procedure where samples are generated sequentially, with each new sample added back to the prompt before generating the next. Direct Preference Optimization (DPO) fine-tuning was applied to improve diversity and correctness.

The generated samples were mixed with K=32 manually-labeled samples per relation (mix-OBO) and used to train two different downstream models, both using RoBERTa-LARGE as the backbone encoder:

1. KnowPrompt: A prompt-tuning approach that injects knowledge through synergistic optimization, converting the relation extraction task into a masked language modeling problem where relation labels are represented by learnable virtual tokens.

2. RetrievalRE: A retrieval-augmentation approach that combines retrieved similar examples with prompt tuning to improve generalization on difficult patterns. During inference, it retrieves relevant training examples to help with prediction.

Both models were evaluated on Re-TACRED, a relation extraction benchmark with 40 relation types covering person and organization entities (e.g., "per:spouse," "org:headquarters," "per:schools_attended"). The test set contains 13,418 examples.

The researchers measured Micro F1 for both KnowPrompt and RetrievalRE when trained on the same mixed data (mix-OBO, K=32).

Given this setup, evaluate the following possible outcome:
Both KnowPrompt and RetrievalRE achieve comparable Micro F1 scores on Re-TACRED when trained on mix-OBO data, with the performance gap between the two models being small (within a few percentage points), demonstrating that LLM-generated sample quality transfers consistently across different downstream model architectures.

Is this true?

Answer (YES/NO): YES